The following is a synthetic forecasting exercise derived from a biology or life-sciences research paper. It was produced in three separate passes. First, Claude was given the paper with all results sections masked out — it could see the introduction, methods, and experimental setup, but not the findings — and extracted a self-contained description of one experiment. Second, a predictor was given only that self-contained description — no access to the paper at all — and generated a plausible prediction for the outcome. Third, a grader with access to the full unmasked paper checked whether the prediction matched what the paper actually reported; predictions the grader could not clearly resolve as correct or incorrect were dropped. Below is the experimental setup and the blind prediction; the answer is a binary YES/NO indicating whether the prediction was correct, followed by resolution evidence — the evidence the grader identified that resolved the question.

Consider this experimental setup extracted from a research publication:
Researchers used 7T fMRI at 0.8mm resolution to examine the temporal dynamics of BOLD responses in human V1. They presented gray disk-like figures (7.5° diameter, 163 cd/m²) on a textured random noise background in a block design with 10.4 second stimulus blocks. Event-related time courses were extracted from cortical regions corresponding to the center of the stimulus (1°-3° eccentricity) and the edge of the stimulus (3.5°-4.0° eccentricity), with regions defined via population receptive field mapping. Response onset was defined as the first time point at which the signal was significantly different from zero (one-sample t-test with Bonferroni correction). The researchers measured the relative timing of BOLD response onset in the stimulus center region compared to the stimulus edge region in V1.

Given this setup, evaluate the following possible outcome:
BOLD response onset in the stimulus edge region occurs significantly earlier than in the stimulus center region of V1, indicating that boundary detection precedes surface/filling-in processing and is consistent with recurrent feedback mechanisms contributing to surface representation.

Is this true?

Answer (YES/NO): YES